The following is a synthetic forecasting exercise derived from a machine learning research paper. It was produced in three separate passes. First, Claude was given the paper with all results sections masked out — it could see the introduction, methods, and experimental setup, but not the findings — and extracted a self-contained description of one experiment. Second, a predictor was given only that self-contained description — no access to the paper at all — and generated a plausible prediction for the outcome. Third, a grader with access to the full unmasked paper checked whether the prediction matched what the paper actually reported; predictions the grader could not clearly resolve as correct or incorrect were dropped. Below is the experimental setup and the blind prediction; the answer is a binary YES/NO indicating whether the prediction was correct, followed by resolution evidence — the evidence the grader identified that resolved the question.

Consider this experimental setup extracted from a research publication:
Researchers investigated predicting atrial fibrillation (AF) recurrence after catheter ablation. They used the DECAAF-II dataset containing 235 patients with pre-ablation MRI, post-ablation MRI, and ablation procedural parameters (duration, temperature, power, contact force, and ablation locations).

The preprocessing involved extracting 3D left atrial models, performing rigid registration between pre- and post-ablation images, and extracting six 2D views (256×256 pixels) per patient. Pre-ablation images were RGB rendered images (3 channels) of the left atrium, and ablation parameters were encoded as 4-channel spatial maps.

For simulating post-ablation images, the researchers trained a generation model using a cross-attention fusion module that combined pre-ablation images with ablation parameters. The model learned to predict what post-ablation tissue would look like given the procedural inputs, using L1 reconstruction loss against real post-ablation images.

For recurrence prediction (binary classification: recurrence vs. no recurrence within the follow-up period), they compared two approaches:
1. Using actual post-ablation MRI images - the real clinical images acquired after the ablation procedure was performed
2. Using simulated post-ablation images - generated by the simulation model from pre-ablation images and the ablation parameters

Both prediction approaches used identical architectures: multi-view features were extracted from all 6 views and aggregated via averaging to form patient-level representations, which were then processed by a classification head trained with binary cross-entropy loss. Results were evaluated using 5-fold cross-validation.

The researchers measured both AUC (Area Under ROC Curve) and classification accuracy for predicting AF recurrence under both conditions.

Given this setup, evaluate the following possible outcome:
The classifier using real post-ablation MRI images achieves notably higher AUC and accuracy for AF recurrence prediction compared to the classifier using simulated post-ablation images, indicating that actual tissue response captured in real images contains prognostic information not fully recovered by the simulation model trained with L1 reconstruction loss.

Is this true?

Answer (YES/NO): NO